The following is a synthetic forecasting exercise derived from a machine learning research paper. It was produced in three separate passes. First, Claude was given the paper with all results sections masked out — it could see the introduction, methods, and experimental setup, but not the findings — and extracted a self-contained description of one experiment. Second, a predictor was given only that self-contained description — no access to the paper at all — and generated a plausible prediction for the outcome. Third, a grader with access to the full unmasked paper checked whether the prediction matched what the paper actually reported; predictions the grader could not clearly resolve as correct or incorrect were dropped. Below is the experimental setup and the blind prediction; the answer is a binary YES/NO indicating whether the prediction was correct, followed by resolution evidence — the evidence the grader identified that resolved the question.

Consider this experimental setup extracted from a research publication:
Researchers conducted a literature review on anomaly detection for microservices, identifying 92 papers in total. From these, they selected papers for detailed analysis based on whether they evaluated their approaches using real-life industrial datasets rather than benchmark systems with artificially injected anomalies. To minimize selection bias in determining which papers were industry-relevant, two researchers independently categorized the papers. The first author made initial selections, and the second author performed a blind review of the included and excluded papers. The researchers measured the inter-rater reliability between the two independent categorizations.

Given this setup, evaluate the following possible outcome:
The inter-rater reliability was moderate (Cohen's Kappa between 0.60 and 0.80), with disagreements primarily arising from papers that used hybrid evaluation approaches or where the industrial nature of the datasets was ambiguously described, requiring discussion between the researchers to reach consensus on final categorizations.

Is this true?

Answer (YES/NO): NO